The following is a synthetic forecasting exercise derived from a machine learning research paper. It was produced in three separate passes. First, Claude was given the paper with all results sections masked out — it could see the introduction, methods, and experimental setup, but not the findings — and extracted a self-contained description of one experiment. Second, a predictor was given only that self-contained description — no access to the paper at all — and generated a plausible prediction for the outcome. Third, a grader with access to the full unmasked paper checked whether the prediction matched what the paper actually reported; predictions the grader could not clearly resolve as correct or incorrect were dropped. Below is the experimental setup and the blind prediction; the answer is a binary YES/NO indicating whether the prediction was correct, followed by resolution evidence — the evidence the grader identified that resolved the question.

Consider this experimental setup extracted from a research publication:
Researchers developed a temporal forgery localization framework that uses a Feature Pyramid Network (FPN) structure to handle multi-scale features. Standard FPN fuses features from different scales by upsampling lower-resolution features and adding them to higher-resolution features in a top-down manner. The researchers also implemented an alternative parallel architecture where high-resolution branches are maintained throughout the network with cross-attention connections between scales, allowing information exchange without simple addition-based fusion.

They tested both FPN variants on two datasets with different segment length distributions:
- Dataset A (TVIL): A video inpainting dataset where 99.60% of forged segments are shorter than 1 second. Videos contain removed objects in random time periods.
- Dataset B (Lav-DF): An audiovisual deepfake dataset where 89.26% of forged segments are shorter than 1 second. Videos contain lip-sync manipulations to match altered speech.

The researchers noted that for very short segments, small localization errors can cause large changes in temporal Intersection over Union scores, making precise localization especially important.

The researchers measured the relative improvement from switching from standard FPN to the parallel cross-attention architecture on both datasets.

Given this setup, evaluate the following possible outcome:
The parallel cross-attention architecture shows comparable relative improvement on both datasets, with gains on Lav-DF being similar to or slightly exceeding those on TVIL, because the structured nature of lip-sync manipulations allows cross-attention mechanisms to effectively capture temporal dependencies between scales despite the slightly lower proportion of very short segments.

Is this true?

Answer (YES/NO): NO